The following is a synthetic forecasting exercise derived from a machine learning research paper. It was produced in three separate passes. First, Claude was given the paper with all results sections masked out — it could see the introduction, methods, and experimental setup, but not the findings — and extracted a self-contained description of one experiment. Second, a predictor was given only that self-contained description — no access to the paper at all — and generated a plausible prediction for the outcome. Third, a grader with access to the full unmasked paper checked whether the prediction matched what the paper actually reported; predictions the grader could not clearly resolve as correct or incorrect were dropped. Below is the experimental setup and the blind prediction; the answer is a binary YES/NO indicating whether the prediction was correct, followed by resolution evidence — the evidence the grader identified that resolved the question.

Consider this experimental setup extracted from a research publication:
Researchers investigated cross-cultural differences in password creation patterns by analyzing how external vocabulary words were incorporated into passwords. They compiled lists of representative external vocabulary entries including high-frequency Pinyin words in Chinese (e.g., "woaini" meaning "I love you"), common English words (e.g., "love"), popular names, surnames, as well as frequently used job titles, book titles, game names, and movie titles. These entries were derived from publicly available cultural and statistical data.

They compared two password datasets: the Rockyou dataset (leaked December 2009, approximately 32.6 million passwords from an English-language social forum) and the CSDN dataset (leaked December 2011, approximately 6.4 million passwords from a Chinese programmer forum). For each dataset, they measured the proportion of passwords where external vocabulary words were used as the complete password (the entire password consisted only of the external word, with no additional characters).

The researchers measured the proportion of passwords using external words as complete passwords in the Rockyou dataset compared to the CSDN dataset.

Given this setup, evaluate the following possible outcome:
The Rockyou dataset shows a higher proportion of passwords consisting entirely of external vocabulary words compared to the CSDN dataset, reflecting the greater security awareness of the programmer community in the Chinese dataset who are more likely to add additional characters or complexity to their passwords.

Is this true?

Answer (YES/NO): YES